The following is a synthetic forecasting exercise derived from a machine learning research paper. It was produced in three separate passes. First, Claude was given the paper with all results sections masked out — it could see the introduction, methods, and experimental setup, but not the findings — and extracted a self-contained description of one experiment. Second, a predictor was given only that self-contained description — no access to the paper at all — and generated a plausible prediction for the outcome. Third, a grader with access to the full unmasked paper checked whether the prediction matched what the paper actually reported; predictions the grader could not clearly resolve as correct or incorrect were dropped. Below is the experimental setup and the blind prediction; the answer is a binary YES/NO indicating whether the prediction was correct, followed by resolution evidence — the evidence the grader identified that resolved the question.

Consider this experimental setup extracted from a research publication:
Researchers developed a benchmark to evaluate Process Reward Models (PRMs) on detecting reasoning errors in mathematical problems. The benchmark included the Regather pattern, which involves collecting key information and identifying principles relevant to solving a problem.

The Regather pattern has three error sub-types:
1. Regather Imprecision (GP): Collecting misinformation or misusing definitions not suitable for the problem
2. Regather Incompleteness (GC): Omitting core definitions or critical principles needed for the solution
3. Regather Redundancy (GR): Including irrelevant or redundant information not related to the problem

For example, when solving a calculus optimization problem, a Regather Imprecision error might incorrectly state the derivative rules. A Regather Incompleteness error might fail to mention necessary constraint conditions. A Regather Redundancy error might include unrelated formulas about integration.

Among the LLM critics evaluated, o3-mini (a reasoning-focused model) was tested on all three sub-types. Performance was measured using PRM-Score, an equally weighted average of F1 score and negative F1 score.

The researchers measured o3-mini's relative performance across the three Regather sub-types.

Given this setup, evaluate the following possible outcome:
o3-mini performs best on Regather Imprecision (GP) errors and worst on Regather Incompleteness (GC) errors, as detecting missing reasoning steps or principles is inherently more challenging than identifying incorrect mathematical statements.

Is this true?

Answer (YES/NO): NO